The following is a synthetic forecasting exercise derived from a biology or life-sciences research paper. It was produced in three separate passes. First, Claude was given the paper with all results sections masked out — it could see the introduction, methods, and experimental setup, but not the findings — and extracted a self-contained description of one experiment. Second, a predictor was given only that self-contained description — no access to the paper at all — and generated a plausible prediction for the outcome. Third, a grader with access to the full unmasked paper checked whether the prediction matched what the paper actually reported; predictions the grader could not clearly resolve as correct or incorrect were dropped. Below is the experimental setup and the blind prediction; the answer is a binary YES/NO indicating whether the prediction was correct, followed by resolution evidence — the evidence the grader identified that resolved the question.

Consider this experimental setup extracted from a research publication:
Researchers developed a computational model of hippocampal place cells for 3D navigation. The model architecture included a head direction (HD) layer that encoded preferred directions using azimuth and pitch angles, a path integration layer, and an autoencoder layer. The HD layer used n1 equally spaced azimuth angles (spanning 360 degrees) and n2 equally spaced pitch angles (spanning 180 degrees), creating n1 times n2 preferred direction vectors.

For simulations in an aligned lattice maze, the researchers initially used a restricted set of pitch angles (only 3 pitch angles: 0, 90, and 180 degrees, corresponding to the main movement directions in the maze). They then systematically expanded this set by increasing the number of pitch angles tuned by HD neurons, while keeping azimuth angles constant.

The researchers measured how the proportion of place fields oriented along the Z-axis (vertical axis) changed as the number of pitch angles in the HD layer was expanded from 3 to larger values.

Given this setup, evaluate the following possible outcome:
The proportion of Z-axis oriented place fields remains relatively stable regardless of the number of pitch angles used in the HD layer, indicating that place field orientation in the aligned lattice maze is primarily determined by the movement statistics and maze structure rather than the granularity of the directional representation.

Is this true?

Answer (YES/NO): NO